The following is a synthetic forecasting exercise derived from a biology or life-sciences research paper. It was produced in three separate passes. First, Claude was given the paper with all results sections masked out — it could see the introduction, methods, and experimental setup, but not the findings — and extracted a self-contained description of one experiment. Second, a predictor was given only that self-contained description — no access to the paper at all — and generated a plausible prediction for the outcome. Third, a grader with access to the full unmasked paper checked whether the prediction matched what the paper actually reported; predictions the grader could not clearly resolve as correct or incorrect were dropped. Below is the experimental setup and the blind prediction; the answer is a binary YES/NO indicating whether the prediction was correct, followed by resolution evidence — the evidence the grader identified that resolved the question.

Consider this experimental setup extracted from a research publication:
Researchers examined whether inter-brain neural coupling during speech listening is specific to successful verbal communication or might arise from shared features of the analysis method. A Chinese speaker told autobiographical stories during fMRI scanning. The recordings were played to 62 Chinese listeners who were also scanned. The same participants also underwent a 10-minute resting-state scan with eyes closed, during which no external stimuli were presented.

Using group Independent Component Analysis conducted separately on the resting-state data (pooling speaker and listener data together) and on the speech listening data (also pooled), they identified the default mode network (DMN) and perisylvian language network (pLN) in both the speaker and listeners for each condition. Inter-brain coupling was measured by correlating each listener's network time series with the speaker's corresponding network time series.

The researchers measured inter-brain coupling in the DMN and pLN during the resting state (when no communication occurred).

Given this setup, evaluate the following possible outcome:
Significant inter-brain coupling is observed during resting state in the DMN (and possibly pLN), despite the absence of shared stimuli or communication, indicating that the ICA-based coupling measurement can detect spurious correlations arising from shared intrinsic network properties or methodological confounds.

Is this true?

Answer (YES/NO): NO